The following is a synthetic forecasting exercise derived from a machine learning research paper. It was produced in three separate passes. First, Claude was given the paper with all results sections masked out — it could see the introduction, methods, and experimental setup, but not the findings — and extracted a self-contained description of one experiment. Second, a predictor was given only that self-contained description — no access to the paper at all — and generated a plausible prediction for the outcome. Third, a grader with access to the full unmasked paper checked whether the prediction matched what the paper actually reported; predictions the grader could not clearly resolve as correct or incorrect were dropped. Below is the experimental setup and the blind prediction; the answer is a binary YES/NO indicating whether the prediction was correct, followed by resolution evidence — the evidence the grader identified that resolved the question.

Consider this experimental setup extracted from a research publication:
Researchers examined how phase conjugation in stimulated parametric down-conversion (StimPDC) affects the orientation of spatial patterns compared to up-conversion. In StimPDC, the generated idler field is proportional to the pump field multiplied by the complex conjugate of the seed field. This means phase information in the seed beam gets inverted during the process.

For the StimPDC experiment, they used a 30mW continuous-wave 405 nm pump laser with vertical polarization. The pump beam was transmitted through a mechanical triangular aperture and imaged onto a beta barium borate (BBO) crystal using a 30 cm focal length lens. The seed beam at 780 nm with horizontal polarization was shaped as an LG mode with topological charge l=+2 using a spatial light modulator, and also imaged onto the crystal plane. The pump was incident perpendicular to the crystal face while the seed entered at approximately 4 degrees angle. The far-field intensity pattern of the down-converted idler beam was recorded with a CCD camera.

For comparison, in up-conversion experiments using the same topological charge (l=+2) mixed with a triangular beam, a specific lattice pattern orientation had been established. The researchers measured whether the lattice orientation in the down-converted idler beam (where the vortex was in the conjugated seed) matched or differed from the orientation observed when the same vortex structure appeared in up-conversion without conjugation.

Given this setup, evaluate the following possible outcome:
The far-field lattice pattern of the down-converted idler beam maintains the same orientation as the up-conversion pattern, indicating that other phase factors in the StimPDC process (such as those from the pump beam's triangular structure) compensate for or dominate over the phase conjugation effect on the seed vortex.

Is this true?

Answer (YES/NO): NO